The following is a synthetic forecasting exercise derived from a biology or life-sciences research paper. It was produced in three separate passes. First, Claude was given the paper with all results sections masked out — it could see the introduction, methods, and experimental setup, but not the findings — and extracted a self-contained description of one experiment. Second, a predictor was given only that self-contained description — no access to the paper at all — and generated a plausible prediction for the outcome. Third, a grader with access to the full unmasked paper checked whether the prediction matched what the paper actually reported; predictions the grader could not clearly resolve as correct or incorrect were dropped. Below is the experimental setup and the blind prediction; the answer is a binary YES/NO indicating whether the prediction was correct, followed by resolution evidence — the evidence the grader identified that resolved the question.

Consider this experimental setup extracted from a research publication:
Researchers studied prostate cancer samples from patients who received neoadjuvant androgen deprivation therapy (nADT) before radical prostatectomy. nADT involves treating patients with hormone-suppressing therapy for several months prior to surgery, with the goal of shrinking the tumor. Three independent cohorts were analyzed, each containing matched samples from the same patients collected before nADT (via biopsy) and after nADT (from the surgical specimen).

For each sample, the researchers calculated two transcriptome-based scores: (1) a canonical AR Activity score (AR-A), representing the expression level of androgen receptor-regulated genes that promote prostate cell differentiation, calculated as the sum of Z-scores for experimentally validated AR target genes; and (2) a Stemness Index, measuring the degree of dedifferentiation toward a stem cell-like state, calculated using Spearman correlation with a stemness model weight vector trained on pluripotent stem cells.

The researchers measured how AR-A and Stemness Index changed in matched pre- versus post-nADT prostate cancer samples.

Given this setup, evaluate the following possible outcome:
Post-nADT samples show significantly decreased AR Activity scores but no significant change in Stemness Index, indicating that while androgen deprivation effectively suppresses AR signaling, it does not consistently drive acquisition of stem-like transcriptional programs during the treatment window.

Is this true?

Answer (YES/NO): NO